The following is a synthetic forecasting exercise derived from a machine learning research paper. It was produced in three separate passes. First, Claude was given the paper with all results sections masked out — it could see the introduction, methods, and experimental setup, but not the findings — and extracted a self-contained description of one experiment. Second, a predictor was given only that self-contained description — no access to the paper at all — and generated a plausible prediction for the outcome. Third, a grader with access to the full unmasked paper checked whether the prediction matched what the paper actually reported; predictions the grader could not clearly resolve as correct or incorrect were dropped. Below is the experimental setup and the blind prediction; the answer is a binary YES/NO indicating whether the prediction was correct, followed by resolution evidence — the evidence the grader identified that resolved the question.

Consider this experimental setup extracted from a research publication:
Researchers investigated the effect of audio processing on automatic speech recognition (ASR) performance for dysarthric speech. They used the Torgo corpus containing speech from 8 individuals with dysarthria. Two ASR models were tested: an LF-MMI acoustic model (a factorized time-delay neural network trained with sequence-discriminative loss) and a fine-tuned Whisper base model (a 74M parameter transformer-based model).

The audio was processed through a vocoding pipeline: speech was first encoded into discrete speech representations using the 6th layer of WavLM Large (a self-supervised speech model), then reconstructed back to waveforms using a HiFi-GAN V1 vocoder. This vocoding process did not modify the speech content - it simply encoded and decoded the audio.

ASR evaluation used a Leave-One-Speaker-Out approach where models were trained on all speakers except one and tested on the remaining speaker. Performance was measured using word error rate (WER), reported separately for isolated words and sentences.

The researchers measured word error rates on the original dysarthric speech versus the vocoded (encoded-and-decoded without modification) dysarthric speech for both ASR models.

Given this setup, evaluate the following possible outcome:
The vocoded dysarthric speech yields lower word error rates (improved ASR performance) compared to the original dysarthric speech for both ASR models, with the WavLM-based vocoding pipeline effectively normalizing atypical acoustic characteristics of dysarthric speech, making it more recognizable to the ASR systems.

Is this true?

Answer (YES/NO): NO